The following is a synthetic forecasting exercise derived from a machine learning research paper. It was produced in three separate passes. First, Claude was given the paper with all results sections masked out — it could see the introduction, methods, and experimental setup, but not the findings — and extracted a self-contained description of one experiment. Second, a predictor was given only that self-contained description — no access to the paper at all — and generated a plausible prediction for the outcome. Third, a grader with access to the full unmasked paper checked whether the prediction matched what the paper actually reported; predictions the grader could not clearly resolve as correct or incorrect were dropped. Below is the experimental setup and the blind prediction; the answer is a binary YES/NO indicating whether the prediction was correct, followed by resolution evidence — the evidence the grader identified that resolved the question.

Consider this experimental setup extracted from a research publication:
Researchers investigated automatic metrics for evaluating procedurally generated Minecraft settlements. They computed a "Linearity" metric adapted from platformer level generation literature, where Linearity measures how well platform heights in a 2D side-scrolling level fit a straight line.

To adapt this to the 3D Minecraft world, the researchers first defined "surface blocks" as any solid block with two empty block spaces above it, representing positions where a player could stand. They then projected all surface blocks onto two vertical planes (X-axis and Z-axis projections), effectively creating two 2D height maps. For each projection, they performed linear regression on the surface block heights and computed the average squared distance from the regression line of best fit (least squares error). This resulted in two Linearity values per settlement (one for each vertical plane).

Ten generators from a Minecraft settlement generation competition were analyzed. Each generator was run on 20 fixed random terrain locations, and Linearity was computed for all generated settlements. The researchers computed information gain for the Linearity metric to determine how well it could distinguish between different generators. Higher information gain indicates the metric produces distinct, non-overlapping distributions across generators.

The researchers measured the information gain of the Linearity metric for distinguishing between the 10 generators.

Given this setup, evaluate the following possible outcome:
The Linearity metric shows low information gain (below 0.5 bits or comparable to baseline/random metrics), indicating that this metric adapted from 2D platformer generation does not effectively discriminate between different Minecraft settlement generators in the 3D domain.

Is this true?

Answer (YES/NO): YES